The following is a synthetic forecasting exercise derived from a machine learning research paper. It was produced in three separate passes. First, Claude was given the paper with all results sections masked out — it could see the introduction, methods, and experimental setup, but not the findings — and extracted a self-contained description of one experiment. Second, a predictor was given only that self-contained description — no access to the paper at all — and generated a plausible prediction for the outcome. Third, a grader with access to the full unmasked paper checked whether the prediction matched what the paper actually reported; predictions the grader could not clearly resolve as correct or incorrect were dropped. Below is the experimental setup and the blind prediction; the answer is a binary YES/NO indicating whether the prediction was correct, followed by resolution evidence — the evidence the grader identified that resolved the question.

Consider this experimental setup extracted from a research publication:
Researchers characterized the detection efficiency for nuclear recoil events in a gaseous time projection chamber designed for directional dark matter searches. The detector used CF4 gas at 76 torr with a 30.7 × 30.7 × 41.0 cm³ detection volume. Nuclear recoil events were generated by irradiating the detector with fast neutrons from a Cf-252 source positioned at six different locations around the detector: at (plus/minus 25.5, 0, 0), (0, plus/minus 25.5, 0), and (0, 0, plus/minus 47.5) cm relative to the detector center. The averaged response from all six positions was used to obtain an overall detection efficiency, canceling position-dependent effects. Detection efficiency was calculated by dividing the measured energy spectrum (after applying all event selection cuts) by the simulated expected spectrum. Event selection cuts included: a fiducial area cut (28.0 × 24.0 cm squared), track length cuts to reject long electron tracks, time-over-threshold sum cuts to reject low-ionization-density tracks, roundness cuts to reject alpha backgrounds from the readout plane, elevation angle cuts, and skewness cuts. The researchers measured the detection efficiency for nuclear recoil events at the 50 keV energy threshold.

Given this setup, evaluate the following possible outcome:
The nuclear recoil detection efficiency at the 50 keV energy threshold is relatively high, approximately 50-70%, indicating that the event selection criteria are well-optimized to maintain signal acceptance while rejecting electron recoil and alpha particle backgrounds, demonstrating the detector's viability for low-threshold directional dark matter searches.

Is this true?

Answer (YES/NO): NO